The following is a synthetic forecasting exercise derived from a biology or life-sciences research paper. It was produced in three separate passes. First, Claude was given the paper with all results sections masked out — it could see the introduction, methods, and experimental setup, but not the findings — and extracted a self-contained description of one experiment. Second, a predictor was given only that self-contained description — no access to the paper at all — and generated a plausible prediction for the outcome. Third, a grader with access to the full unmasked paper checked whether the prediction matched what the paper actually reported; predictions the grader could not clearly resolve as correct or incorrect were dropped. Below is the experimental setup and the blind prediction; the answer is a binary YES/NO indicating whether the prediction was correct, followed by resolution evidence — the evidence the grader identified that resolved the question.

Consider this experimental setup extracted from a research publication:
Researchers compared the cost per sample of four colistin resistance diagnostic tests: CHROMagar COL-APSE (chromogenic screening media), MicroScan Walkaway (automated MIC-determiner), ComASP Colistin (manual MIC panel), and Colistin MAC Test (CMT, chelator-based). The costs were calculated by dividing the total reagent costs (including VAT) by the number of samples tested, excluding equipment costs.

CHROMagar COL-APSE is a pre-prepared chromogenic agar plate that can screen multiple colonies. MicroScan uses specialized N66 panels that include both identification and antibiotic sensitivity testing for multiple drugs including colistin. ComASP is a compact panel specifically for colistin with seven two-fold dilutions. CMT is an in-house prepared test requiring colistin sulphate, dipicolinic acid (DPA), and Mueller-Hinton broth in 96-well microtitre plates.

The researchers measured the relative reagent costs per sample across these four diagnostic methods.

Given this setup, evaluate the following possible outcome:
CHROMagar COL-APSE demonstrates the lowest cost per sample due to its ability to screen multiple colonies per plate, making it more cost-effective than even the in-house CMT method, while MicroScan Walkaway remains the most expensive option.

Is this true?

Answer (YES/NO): NO